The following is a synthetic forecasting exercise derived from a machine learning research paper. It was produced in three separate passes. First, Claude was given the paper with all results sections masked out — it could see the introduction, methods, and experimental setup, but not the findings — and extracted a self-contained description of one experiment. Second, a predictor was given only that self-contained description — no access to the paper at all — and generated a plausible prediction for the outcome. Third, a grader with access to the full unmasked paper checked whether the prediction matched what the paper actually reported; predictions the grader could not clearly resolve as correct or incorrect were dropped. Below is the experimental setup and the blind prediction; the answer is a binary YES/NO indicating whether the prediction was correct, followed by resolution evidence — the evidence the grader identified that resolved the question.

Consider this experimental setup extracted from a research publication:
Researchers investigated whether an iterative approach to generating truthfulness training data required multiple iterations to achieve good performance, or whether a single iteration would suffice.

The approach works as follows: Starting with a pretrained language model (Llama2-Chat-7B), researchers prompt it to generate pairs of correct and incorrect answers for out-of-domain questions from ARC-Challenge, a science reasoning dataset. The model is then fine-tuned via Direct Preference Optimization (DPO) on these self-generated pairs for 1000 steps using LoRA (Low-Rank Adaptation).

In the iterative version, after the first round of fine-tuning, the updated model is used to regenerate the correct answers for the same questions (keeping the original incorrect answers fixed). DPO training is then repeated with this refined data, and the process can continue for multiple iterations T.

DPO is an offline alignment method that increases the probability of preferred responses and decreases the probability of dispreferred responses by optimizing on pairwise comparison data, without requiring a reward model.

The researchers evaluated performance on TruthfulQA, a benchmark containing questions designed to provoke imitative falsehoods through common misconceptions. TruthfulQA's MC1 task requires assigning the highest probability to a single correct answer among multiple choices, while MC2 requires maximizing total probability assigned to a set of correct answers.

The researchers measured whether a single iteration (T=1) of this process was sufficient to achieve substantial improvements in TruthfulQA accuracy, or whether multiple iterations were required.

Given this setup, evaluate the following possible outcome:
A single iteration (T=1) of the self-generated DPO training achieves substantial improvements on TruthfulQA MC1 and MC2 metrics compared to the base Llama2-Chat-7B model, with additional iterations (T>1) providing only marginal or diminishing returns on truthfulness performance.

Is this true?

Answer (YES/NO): NO